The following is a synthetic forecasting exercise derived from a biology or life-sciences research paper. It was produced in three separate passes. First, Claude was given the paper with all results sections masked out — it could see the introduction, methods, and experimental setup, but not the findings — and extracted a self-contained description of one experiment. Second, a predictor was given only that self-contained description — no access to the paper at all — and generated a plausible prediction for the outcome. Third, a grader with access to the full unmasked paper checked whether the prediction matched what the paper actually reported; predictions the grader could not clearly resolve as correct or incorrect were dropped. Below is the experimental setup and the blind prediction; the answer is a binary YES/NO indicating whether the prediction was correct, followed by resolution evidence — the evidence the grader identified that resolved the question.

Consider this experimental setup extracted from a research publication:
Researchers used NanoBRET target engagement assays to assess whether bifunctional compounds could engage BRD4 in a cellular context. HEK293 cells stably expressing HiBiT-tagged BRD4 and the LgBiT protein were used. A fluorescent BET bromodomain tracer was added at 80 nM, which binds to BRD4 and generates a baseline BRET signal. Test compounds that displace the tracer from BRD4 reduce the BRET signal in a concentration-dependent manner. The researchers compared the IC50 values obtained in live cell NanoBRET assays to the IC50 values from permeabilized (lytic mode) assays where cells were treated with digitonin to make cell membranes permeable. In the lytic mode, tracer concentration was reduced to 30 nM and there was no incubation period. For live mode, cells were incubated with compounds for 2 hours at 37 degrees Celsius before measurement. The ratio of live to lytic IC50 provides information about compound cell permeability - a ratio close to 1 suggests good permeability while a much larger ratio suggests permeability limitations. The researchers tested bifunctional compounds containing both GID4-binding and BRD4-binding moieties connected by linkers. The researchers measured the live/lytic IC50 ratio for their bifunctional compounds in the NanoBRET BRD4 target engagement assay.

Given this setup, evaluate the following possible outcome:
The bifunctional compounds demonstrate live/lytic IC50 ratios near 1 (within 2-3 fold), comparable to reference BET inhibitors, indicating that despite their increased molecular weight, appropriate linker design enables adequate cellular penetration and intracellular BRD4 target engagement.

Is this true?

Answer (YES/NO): NO